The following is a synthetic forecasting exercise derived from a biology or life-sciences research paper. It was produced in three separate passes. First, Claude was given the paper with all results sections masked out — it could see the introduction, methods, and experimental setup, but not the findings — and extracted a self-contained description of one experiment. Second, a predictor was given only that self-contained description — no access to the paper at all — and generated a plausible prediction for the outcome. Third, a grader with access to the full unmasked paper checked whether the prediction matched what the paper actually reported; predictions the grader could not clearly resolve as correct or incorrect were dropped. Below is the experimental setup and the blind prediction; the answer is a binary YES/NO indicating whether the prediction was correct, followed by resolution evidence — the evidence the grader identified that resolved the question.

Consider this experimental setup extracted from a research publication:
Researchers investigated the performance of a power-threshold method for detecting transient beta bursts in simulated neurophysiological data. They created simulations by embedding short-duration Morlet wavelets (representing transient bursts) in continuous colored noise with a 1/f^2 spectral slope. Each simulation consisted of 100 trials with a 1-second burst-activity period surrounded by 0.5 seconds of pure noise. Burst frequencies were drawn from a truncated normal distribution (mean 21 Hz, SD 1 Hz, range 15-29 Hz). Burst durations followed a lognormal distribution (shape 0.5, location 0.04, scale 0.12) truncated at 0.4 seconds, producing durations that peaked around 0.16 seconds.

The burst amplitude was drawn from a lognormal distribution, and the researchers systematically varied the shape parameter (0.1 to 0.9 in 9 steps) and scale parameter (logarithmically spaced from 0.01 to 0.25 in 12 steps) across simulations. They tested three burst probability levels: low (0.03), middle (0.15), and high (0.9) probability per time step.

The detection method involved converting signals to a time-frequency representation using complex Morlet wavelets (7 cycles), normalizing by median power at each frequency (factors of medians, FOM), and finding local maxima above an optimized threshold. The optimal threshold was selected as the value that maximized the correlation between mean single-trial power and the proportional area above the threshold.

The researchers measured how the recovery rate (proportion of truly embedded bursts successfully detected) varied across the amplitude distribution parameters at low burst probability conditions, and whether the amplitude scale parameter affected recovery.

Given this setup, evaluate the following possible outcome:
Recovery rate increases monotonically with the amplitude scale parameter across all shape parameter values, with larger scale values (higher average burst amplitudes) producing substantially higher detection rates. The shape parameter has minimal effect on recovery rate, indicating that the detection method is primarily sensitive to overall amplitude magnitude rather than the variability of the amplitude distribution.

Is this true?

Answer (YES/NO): NO